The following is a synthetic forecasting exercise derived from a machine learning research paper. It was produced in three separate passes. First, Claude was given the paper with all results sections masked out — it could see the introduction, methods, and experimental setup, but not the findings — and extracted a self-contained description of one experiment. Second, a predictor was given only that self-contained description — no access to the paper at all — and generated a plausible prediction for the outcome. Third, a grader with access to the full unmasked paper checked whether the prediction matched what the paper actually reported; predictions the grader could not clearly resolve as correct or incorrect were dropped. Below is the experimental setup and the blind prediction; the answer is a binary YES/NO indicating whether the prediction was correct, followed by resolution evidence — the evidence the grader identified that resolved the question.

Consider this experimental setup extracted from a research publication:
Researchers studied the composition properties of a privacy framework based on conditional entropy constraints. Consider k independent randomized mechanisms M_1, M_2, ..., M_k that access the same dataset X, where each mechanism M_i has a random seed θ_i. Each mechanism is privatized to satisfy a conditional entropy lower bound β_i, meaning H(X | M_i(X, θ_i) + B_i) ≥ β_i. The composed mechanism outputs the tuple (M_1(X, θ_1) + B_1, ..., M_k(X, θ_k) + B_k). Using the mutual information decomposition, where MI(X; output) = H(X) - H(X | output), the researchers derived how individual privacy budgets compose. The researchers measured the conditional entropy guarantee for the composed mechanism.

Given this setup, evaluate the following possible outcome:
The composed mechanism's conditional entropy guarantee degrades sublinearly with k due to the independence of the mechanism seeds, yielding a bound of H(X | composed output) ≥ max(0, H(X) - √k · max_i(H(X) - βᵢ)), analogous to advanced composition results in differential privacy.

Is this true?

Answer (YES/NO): NO